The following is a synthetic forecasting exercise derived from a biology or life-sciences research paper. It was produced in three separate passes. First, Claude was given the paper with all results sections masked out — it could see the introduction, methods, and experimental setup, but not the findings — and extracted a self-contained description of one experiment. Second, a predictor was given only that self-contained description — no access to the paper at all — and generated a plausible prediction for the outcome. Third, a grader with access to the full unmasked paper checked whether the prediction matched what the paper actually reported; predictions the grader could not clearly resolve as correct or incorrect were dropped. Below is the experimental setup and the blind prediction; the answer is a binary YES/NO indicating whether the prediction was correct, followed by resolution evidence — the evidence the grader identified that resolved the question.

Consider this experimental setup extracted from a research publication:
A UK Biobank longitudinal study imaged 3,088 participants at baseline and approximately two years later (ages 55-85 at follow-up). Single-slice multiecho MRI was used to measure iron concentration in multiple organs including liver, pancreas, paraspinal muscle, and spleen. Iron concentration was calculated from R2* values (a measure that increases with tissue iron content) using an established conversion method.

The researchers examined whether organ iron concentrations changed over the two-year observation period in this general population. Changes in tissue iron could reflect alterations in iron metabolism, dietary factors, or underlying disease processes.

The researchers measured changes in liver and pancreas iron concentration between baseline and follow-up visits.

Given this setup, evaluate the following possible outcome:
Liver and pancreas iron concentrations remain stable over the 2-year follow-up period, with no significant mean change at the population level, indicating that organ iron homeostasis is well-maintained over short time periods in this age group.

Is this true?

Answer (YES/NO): YES